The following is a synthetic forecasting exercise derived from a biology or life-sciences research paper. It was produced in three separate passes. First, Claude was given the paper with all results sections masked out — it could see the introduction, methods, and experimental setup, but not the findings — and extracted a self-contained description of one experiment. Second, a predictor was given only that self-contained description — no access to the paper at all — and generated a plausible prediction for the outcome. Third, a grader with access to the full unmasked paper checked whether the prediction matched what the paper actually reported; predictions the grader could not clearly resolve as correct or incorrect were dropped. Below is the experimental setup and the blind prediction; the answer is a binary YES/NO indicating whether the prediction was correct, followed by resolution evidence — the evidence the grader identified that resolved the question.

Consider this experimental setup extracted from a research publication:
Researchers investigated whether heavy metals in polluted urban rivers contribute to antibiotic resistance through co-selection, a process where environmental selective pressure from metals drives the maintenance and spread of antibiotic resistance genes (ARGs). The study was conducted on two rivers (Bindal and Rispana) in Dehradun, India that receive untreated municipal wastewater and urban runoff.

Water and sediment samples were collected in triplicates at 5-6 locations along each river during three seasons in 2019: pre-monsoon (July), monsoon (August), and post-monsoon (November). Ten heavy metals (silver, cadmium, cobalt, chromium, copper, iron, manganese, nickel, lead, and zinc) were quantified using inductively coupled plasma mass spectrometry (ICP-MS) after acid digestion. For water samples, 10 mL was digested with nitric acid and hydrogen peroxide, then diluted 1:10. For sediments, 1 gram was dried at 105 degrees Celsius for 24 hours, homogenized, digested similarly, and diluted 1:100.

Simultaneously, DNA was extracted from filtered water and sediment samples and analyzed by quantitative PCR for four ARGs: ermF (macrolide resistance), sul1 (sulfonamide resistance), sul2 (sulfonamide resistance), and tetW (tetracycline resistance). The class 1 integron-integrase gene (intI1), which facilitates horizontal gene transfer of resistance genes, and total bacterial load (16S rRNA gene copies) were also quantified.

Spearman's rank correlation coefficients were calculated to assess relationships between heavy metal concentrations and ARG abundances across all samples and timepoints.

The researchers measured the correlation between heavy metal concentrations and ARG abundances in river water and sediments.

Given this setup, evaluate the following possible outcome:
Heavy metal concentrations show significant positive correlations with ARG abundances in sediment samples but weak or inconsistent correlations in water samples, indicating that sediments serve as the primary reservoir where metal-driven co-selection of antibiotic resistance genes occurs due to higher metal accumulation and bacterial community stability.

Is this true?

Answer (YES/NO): NO